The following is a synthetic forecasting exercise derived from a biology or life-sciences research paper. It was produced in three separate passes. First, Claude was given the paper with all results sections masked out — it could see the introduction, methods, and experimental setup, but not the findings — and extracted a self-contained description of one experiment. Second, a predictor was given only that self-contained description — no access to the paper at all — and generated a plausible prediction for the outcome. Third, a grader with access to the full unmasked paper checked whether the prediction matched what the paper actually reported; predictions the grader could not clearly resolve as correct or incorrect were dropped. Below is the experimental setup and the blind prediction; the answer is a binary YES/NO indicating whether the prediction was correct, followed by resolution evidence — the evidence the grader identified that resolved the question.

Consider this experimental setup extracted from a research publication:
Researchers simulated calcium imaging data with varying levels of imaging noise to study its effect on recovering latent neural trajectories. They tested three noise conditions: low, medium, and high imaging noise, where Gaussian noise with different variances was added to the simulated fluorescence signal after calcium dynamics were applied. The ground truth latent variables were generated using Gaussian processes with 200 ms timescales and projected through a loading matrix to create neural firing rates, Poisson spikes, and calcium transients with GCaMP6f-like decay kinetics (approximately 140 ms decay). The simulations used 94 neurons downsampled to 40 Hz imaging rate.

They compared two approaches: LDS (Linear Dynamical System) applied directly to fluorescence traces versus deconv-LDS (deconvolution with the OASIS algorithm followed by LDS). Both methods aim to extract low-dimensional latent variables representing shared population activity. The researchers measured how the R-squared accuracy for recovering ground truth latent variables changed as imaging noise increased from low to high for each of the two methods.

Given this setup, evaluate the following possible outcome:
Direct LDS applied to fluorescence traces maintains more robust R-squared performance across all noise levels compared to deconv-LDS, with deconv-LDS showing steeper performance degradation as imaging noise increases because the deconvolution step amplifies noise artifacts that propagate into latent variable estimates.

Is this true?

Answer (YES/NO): NO